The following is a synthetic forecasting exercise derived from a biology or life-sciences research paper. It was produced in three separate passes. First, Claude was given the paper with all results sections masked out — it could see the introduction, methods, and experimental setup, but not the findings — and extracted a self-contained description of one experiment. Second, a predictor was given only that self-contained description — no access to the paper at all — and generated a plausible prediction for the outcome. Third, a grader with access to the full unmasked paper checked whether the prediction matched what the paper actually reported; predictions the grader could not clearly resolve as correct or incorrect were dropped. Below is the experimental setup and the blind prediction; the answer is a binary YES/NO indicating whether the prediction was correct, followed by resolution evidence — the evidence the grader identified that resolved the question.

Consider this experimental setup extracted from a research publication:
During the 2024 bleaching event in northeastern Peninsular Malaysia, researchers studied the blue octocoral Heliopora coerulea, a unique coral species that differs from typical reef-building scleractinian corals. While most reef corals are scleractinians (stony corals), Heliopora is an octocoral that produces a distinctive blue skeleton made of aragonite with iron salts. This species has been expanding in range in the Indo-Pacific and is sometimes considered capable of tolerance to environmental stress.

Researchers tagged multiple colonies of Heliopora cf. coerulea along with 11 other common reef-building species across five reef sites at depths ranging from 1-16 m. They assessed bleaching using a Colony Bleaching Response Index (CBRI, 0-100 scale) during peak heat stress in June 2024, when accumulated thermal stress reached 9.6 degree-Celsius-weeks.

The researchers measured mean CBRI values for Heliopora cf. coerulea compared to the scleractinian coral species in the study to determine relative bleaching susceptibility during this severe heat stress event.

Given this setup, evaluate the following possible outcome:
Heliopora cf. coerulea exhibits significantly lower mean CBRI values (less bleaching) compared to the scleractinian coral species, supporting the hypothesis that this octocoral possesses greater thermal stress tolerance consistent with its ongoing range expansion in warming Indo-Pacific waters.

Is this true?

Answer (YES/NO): NO